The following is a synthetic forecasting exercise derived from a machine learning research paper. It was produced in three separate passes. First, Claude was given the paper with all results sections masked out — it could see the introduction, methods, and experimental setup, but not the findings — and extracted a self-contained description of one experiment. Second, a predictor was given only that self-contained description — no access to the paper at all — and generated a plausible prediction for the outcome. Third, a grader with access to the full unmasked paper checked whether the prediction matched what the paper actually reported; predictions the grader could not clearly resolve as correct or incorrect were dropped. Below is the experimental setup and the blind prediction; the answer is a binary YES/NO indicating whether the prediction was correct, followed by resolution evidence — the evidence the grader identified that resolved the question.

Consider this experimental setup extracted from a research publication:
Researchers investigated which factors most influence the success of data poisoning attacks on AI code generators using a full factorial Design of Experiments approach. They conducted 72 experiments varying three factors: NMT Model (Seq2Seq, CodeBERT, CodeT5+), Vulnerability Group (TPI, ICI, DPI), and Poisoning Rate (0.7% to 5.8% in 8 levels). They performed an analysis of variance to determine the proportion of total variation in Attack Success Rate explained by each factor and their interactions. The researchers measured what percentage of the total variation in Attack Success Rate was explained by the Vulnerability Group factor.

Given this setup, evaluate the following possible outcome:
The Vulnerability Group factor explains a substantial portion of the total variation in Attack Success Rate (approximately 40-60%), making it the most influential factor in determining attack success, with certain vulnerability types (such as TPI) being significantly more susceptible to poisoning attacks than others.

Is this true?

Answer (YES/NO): NO